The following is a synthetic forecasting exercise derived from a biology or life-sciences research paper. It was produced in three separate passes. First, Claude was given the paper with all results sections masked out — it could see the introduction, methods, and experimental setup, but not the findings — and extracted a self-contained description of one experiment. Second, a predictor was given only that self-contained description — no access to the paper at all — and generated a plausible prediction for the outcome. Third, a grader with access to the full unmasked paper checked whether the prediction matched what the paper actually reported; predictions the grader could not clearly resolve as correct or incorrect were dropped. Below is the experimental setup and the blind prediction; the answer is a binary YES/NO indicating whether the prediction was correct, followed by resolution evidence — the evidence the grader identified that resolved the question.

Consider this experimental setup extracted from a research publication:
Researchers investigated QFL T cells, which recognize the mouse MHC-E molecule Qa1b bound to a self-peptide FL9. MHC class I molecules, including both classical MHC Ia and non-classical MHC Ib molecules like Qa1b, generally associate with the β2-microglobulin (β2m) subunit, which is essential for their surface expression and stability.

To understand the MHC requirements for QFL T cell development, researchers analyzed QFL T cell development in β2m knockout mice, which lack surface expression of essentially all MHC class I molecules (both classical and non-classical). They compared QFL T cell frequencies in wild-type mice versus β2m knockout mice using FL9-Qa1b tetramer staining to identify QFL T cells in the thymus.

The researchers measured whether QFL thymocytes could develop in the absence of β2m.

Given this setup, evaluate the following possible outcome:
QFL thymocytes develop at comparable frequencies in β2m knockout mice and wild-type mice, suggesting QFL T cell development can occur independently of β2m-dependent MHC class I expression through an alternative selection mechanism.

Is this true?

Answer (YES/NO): NO